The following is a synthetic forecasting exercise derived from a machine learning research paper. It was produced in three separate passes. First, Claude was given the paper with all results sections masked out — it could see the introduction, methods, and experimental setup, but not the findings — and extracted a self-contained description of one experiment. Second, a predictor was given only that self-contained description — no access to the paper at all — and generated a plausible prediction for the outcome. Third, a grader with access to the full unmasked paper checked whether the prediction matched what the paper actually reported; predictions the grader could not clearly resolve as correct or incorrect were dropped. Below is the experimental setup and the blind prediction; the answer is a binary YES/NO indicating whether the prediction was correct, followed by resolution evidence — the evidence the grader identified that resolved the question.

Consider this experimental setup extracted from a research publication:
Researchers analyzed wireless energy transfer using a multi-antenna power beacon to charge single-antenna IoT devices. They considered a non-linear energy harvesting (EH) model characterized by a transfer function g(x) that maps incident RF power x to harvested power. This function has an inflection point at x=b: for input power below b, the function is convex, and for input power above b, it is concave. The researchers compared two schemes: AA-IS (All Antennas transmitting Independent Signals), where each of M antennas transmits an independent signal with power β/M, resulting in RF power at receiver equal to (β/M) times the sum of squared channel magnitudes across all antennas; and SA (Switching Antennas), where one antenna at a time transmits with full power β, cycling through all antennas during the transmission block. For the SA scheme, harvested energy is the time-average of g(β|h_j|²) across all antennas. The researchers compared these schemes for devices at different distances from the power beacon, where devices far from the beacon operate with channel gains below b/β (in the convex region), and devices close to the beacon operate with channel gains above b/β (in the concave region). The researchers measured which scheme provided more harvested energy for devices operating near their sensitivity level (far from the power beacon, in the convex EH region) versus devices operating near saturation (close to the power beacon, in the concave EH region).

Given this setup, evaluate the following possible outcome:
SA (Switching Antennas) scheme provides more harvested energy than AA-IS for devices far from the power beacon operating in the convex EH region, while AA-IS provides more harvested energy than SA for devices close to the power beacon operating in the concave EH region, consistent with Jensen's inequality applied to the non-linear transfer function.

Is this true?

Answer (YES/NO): YES